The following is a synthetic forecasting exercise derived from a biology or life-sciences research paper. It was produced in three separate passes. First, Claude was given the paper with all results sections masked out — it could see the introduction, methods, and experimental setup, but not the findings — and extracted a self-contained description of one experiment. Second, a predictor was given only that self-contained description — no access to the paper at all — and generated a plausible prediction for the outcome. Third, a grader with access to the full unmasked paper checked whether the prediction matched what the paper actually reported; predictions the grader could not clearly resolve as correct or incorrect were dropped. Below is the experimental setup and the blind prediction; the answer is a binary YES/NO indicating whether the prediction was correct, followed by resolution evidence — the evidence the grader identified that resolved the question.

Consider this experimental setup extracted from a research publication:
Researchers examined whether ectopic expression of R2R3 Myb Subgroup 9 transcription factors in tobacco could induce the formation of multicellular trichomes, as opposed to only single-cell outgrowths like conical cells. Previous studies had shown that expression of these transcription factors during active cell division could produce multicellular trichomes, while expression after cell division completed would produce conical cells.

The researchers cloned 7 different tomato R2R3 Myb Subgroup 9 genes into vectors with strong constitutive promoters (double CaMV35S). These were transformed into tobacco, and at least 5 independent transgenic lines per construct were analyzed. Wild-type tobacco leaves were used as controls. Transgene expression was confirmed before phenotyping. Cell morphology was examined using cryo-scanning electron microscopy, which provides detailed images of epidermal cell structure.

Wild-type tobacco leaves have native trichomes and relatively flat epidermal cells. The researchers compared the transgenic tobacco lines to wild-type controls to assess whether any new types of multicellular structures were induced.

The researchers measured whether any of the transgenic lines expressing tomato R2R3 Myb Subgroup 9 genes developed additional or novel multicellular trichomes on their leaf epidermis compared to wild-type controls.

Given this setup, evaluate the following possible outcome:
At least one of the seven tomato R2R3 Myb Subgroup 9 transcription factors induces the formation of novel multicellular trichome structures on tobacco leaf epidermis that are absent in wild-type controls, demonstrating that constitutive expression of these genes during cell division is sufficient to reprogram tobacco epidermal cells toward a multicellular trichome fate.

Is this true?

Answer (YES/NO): YES